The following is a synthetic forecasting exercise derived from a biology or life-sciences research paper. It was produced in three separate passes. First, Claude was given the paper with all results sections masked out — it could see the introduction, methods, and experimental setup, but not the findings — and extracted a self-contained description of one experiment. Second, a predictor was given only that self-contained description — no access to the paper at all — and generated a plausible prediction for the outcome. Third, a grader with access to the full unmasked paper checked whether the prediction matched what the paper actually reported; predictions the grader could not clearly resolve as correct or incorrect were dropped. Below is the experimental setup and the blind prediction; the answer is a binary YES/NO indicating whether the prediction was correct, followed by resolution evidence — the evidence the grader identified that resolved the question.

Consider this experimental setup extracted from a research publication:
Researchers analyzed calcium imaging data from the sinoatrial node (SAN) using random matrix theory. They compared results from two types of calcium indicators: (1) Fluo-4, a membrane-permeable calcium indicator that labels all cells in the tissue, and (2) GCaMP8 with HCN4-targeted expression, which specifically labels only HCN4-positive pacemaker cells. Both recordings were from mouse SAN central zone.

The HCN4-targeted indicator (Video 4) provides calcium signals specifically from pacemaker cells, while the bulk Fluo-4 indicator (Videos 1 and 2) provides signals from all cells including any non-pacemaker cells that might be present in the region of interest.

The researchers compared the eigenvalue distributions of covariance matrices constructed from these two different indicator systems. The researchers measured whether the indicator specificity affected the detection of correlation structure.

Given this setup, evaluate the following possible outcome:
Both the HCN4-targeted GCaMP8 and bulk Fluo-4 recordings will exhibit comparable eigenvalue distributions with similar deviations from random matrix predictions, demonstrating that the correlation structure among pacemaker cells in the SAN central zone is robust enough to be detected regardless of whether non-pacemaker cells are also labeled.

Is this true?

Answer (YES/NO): NO